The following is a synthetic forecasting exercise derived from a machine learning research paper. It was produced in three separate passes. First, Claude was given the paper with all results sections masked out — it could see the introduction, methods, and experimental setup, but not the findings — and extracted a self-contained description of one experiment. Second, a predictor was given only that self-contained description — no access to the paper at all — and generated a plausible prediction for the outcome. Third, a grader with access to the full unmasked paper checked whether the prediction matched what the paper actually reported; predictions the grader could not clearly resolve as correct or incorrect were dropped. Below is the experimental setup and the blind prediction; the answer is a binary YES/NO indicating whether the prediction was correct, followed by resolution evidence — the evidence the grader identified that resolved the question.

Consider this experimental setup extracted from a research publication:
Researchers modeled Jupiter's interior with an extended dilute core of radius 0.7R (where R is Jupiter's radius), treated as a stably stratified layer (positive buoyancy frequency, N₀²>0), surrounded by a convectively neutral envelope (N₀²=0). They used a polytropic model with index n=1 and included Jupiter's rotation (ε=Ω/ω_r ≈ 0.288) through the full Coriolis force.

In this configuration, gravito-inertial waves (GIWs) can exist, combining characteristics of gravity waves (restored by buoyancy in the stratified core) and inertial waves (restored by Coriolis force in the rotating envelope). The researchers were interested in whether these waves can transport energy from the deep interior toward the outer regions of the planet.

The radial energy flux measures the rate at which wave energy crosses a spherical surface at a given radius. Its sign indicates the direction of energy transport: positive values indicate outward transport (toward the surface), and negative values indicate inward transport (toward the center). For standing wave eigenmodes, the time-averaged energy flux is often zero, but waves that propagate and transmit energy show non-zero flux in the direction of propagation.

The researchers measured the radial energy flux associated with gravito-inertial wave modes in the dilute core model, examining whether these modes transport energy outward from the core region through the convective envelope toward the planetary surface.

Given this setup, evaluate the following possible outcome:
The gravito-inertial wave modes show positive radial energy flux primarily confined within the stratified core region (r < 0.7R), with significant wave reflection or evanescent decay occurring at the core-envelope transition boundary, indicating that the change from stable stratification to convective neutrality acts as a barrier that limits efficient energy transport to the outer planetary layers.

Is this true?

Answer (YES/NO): NO